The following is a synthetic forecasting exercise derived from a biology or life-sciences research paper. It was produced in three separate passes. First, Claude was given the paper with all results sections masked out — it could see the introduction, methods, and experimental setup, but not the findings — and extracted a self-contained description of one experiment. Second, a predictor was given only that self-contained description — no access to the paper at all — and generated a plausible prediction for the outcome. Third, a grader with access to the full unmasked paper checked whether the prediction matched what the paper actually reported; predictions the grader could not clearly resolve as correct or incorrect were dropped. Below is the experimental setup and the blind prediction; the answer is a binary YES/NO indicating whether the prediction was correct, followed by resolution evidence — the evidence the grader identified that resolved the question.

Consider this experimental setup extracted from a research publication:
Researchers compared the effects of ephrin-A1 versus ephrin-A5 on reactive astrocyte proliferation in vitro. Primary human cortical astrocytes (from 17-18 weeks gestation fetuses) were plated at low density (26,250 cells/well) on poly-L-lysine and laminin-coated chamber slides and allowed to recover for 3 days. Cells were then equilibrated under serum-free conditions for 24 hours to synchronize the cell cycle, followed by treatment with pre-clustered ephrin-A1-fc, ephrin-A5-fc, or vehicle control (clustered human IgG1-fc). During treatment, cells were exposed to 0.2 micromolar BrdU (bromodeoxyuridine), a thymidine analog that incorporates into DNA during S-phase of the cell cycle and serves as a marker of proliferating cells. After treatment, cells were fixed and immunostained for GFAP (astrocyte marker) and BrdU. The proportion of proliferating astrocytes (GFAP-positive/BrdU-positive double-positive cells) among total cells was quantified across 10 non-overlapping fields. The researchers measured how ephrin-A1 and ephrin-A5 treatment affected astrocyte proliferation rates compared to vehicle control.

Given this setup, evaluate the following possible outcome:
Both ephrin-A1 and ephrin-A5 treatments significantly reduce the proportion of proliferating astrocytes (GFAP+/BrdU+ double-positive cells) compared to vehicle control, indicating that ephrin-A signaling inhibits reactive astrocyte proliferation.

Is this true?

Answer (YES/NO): NO